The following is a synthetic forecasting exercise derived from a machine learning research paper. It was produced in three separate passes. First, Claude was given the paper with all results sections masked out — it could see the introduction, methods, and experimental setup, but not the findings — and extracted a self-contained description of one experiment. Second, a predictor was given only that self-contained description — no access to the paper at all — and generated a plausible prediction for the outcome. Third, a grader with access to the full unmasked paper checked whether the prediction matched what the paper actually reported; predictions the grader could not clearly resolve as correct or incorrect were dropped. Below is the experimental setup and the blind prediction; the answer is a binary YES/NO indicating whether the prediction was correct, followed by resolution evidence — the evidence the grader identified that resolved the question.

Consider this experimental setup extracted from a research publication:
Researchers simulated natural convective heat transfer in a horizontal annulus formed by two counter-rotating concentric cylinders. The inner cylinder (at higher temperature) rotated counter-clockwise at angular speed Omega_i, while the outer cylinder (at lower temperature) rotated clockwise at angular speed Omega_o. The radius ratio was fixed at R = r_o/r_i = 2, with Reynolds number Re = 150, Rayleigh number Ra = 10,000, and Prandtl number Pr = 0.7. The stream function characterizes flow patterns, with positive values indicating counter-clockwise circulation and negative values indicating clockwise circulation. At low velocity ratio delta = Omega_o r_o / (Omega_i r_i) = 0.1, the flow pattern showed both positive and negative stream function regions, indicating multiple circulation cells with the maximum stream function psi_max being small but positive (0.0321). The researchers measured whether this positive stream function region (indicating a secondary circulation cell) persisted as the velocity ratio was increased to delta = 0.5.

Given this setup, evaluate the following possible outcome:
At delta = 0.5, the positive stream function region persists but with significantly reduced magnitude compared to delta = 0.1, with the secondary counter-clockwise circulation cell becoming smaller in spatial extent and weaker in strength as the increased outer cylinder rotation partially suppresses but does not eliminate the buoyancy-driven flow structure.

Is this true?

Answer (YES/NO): NO